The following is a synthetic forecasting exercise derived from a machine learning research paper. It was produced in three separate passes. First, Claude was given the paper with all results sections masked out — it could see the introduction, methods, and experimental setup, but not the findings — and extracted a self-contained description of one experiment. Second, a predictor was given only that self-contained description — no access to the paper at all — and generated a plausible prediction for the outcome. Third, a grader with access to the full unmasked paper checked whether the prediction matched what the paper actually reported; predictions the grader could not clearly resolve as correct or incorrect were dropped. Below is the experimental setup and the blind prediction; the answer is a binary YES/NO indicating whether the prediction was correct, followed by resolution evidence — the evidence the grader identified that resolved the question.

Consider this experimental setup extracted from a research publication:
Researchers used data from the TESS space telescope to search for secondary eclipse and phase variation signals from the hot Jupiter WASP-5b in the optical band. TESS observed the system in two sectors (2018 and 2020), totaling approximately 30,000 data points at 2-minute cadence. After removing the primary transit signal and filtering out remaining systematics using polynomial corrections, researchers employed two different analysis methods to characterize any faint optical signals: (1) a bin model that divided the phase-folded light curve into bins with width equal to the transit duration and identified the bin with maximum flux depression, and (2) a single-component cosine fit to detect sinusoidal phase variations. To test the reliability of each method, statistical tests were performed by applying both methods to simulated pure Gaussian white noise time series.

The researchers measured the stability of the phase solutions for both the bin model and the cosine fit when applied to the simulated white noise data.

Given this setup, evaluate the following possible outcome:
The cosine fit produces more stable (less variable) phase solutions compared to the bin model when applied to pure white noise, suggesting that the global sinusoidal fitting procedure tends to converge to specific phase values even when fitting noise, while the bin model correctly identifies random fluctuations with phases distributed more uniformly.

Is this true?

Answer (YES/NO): NO